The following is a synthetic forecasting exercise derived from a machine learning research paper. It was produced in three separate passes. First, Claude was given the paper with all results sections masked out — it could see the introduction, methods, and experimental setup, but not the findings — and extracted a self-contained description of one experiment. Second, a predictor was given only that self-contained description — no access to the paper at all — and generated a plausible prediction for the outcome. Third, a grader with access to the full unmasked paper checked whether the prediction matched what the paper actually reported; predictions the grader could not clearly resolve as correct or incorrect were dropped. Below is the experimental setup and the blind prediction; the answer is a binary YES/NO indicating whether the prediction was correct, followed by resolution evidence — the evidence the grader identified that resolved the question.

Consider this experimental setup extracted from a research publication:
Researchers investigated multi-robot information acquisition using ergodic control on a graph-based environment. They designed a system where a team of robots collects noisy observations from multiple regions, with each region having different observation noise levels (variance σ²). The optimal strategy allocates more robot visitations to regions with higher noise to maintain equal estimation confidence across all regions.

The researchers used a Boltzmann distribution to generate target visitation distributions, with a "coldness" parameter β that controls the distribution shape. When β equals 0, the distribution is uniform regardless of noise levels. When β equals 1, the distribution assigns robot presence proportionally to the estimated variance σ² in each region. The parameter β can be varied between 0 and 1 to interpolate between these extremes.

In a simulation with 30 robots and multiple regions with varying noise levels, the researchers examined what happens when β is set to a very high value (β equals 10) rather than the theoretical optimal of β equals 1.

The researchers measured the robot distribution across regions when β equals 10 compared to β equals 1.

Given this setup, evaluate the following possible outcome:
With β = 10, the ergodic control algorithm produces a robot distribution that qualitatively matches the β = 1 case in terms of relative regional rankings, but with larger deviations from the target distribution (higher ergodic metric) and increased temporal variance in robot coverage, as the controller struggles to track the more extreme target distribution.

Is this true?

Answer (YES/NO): NO